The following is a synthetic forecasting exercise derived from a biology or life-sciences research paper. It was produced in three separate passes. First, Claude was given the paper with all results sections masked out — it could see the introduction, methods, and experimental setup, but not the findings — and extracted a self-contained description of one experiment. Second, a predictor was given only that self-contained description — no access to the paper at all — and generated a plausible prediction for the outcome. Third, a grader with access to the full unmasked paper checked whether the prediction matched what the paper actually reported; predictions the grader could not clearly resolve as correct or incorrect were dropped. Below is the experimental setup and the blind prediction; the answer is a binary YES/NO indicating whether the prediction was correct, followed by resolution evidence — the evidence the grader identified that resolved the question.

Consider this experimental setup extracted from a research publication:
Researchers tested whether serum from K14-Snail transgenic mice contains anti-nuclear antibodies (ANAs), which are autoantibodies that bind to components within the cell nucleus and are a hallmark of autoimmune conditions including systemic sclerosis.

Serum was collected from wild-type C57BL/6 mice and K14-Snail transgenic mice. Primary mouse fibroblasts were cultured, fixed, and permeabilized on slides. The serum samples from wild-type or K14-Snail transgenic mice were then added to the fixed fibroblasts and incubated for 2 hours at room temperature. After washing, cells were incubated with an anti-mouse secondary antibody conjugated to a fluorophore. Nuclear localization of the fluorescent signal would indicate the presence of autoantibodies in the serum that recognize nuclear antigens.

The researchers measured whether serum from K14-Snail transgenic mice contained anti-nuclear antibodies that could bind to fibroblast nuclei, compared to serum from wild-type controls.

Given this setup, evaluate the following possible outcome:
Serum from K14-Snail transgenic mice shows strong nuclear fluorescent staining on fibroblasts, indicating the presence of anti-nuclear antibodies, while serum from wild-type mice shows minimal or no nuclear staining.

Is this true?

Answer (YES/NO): YES